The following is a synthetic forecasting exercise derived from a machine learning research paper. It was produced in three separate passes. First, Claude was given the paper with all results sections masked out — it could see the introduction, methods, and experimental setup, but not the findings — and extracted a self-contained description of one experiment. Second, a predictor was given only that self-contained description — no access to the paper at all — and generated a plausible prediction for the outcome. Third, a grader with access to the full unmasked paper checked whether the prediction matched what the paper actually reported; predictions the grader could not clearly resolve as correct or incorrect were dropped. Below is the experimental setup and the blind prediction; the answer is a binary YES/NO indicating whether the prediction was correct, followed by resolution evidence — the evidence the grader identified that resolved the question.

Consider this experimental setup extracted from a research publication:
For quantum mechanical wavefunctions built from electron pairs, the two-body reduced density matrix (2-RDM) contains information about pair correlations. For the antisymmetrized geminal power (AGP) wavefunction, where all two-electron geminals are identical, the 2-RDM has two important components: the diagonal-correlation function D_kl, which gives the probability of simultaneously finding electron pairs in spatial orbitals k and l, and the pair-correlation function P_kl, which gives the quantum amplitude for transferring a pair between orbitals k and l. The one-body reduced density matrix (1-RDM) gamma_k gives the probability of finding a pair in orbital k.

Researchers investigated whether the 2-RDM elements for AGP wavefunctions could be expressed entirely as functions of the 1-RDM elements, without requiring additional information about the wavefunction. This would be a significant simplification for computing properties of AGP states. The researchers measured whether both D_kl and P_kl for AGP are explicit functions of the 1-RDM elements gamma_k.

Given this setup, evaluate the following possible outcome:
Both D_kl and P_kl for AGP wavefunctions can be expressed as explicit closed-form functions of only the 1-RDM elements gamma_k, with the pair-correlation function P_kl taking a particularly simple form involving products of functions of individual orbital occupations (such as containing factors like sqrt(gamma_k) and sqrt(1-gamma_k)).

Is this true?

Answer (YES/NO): NO